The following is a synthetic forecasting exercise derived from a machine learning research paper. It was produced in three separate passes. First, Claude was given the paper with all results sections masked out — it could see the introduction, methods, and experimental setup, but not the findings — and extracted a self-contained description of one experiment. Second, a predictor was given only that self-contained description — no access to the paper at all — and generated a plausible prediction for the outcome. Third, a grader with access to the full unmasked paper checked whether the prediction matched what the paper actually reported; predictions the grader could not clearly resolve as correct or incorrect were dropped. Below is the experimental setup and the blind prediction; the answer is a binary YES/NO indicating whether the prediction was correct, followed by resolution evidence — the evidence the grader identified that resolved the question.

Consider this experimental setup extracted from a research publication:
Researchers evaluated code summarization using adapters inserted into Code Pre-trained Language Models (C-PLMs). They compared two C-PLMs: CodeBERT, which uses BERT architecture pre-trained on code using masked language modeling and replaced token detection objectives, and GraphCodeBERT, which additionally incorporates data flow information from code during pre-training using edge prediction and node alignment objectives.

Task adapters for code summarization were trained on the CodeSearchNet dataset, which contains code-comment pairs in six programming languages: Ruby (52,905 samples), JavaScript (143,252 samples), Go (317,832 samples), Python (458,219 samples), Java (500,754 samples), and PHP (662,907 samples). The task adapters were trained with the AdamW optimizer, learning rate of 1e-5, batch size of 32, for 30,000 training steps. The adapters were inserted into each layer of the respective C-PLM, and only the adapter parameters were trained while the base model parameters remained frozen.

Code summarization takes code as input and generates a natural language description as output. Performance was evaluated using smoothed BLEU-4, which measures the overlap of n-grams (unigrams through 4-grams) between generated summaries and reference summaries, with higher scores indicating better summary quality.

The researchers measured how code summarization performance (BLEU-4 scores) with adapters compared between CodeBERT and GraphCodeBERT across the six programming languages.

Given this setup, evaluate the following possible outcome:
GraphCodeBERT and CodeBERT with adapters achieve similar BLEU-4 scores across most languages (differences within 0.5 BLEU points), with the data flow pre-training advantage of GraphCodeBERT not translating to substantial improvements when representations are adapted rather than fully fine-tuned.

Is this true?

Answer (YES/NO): NO